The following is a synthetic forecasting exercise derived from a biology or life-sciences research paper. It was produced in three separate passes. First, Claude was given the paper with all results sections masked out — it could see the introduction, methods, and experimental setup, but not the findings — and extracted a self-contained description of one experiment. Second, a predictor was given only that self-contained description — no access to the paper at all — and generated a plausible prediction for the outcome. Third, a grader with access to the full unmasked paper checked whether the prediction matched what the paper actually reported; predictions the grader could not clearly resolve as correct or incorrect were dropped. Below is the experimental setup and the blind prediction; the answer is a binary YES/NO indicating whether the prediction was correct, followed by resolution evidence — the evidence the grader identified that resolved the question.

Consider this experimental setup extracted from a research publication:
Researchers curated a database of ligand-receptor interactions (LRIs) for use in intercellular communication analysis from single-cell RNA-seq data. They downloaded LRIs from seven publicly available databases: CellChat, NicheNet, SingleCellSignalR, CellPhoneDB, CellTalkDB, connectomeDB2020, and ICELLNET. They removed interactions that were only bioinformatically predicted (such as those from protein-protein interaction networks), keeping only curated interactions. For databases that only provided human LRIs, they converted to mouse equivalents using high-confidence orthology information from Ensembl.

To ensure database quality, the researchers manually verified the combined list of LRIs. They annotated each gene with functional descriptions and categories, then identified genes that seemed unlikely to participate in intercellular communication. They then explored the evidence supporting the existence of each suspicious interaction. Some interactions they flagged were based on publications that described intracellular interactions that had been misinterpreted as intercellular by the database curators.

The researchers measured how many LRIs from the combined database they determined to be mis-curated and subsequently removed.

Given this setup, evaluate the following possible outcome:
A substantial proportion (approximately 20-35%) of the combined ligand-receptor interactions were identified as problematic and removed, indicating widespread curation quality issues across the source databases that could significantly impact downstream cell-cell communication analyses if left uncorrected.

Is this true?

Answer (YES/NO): NO